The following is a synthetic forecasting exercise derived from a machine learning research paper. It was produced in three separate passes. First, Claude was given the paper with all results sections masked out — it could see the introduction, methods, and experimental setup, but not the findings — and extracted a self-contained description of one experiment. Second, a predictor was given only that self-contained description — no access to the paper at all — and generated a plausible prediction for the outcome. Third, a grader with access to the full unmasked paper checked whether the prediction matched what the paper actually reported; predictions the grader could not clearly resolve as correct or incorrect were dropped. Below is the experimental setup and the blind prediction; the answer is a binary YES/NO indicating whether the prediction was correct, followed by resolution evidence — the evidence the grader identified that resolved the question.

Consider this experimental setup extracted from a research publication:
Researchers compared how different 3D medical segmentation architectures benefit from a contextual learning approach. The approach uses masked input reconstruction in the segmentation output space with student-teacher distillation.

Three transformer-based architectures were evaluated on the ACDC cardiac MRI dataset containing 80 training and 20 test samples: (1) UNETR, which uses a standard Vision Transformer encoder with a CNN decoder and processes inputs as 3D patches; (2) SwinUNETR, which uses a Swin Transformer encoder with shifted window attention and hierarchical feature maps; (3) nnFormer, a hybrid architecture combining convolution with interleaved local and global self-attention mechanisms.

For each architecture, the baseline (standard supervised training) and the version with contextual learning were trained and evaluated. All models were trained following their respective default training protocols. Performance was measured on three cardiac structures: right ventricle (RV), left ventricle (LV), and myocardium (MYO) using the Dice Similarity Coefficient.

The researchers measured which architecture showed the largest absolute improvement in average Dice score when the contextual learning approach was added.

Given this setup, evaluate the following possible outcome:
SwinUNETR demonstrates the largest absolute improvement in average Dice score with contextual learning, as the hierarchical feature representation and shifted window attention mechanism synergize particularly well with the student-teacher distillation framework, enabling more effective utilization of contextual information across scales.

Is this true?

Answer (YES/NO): NO